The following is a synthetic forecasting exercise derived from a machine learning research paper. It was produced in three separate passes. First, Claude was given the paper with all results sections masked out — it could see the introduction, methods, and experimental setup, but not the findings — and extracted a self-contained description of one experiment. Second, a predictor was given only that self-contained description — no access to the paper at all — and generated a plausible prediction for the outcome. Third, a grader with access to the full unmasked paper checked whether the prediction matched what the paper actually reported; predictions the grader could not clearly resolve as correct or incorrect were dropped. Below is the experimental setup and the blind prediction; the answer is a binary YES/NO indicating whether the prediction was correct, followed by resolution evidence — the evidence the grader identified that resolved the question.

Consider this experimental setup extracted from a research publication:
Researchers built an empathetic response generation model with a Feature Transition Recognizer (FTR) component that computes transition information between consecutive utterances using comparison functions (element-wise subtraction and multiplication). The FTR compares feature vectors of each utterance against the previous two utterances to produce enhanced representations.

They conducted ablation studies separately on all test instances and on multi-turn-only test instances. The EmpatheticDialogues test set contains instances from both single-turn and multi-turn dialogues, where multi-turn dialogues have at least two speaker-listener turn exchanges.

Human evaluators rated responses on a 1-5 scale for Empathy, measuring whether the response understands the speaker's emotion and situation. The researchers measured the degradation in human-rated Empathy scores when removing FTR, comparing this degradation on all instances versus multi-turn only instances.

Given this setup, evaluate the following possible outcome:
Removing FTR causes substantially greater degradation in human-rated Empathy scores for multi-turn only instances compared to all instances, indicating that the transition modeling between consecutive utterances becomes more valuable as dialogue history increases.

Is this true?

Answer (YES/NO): YES